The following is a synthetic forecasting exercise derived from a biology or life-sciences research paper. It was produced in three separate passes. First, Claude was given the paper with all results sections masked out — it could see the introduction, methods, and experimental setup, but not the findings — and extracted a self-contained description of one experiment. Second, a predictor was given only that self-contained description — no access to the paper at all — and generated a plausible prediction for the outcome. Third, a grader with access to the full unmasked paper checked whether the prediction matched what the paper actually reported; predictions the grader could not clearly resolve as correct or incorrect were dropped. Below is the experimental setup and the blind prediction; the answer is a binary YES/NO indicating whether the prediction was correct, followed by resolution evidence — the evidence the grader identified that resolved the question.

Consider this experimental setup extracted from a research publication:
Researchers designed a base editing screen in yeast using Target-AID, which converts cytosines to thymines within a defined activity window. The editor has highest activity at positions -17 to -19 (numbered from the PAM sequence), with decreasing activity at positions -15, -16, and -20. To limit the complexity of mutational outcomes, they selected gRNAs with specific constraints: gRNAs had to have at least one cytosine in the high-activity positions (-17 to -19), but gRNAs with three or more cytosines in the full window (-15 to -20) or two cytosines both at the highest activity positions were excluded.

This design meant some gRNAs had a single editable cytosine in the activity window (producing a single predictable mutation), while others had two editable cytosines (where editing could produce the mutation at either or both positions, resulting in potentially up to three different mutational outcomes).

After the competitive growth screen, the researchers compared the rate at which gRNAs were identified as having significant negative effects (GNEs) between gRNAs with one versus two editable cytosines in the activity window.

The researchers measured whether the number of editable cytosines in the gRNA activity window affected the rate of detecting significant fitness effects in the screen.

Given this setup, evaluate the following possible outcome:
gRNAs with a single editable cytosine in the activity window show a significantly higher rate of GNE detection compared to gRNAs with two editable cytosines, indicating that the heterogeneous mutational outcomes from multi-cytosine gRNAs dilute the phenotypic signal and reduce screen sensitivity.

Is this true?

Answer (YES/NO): NO